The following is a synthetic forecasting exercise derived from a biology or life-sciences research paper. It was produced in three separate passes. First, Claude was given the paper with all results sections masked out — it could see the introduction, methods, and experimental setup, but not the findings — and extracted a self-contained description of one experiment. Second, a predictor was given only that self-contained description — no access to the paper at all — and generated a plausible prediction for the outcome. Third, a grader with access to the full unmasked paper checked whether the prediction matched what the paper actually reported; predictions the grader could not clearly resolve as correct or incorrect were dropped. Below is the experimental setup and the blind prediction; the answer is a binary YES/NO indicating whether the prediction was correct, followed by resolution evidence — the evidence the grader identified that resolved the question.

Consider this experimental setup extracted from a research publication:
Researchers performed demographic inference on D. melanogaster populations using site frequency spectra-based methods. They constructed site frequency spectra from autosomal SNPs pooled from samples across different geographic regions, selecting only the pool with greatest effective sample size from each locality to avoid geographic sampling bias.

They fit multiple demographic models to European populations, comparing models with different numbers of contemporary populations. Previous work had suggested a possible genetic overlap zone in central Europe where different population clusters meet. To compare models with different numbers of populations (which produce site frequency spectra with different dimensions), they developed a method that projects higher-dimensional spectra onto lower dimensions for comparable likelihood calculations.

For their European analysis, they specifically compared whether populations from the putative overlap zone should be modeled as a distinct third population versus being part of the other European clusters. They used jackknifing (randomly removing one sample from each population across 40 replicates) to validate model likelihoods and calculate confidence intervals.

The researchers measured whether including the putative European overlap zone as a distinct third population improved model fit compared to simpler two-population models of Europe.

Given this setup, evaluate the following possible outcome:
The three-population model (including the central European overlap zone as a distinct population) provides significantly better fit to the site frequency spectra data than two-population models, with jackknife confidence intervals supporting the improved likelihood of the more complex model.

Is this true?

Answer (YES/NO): NO